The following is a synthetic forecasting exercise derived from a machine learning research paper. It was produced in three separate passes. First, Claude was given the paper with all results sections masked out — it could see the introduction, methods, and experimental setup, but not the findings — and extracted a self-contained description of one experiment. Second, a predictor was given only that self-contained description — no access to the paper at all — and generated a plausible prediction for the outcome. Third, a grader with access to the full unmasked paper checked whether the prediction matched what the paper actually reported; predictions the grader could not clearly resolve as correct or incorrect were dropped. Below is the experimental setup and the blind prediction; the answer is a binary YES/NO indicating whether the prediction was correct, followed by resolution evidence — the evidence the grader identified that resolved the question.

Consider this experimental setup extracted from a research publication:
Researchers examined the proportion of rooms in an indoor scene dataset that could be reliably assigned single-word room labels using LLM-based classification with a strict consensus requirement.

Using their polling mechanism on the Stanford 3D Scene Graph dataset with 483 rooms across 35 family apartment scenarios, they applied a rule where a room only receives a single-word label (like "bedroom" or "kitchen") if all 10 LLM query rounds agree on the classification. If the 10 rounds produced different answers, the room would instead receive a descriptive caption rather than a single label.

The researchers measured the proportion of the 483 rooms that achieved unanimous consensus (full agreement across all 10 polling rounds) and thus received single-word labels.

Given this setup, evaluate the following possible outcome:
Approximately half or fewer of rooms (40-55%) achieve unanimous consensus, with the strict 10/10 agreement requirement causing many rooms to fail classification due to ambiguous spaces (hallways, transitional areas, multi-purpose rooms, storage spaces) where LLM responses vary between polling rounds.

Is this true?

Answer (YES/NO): NO